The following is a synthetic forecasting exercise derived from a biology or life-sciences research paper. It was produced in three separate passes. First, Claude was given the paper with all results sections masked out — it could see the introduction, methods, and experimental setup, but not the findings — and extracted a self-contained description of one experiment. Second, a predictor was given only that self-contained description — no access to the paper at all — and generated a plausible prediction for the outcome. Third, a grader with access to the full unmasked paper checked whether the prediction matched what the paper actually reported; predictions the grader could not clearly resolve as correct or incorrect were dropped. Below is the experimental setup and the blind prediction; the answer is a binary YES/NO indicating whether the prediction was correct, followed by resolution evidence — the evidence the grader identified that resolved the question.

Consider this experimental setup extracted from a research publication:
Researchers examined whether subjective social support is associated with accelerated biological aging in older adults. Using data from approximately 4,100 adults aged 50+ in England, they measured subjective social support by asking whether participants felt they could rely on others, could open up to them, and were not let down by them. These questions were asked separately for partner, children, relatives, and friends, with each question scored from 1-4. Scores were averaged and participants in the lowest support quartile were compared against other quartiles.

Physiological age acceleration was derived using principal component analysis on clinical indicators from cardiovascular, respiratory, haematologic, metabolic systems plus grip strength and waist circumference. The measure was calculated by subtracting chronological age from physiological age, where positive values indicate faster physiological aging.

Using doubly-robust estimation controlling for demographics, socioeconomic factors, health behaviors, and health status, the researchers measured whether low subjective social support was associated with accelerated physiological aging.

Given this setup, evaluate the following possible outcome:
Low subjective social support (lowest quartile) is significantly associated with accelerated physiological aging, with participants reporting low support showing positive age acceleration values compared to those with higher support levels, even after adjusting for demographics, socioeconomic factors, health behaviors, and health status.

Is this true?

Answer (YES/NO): YES